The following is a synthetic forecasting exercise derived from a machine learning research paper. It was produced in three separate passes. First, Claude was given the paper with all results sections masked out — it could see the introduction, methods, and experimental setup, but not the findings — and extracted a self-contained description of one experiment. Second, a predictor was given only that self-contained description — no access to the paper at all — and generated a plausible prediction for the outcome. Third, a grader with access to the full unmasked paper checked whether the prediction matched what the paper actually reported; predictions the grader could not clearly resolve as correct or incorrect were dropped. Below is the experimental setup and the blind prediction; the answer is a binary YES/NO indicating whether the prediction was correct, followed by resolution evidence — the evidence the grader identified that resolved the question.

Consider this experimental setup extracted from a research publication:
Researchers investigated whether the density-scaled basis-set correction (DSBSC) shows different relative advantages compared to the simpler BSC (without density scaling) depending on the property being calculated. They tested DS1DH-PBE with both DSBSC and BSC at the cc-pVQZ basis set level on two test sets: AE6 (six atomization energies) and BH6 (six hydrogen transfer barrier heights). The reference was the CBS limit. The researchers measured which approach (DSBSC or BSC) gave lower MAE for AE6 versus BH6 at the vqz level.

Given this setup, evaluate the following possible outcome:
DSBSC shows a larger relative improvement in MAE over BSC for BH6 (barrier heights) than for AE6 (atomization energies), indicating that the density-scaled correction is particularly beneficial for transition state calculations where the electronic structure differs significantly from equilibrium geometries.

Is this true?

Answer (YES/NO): NO